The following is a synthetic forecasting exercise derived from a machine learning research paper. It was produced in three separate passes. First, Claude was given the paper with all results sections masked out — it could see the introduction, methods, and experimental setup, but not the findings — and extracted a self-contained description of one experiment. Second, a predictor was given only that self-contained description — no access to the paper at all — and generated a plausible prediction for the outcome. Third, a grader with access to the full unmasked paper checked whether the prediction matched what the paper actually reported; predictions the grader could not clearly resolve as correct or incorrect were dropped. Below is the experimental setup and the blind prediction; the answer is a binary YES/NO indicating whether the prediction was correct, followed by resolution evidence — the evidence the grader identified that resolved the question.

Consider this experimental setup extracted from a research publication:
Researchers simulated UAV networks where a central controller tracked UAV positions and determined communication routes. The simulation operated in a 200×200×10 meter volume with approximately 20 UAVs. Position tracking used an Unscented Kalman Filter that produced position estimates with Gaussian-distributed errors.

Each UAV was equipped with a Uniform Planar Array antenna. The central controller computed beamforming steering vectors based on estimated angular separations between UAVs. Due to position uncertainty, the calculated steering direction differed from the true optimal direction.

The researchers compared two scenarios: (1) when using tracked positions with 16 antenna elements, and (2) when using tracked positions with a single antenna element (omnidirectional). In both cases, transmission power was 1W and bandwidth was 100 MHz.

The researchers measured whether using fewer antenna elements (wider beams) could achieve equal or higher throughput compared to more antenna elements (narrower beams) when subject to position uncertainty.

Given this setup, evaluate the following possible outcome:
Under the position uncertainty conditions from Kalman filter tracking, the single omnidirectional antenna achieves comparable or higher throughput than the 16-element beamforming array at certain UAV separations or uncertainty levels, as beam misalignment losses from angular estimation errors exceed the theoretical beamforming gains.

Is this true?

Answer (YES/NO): YES